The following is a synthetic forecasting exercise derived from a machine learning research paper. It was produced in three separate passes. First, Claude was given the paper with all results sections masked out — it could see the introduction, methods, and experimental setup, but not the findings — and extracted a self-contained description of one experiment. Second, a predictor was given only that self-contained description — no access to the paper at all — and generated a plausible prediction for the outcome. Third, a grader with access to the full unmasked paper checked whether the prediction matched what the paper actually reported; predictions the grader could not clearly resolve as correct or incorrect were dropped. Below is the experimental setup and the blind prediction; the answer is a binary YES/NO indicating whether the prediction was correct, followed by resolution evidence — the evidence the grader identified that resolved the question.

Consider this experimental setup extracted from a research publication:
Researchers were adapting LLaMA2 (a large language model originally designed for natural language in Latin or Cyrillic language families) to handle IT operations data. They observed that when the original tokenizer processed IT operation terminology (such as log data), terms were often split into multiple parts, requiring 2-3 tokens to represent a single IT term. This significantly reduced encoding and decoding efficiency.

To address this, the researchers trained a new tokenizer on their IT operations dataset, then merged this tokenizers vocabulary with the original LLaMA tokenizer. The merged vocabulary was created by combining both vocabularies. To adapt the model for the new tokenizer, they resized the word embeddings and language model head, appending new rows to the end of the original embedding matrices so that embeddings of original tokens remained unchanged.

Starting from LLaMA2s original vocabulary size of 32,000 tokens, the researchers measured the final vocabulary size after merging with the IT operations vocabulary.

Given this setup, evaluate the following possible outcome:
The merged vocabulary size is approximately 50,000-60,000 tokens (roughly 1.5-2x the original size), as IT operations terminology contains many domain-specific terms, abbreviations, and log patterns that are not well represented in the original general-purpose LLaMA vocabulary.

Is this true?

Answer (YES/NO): NO